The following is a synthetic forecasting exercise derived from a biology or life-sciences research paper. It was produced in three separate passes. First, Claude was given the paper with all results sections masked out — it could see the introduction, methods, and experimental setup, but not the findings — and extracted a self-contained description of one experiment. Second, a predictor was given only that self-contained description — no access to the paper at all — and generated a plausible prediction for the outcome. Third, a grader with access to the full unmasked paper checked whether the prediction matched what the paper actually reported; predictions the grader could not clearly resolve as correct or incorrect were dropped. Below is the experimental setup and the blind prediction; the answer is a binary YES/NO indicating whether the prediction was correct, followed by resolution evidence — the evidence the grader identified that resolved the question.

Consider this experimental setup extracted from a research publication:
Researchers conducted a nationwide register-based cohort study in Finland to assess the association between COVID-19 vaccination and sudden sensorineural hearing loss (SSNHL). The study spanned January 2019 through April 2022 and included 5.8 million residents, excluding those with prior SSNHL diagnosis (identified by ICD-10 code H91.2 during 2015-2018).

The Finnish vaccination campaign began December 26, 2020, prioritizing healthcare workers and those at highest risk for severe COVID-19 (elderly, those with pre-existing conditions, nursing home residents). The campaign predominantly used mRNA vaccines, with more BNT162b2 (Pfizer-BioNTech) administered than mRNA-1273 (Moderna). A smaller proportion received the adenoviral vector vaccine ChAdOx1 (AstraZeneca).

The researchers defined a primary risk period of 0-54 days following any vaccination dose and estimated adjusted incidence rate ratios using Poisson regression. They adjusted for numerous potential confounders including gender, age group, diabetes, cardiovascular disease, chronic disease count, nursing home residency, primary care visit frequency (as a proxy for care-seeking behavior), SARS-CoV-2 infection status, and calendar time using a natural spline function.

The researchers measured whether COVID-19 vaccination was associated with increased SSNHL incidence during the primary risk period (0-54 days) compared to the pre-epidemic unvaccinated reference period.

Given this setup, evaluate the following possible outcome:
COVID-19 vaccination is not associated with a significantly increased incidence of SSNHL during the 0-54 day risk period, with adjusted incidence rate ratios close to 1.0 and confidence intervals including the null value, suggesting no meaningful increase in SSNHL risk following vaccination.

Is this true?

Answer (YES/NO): YES